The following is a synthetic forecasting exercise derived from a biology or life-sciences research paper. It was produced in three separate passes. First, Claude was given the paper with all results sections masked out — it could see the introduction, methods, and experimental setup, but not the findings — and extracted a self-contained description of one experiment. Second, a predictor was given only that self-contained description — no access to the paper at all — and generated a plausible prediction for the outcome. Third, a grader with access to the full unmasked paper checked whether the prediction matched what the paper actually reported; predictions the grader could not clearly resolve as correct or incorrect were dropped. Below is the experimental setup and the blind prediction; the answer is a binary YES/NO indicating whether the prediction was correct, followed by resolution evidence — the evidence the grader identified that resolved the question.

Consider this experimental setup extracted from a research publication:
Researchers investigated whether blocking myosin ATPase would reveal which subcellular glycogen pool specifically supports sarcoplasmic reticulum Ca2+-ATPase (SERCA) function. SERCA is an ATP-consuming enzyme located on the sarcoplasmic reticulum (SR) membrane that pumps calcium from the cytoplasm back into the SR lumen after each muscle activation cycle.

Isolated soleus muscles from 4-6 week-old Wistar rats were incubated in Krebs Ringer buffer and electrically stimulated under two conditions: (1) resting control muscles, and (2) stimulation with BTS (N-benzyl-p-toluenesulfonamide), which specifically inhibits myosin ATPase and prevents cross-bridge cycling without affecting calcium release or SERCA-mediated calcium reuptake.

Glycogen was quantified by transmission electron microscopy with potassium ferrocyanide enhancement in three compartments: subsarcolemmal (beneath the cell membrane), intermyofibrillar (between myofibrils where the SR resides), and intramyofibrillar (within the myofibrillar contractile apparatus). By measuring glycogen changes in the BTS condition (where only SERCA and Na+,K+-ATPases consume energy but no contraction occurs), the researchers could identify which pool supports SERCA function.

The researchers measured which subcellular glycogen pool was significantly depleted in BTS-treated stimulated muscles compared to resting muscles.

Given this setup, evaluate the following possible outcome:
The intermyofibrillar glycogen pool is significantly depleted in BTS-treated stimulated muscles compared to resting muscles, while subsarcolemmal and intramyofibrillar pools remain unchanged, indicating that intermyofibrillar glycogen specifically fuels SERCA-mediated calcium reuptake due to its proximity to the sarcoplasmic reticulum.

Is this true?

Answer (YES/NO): YES